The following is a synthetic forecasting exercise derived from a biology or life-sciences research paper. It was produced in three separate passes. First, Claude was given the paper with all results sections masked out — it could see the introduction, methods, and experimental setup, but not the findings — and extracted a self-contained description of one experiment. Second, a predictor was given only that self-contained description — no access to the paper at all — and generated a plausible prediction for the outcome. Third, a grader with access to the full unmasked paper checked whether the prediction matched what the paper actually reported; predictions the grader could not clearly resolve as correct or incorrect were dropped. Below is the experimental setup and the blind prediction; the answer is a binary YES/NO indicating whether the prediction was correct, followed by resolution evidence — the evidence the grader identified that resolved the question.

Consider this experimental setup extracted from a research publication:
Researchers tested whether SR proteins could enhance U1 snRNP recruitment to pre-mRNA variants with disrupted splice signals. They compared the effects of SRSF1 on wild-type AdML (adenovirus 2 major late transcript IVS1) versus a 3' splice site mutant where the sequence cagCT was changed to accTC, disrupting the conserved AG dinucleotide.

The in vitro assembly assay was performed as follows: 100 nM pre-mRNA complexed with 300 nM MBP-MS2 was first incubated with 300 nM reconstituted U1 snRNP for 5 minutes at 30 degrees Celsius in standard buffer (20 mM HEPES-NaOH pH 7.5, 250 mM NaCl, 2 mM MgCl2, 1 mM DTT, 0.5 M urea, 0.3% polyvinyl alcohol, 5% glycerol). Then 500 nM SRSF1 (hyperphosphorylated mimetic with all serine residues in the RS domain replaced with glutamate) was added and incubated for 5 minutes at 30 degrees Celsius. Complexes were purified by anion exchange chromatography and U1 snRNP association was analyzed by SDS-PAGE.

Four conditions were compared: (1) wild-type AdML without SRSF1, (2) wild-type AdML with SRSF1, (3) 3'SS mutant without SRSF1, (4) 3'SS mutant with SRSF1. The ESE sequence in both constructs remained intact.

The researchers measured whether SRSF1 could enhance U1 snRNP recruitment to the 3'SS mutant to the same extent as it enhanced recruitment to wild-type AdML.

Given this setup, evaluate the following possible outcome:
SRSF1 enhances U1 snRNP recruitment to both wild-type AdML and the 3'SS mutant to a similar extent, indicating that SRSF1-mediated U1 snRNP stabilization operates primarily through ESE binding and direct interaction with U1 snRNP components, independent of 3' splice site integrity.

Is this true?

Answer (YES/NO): NO